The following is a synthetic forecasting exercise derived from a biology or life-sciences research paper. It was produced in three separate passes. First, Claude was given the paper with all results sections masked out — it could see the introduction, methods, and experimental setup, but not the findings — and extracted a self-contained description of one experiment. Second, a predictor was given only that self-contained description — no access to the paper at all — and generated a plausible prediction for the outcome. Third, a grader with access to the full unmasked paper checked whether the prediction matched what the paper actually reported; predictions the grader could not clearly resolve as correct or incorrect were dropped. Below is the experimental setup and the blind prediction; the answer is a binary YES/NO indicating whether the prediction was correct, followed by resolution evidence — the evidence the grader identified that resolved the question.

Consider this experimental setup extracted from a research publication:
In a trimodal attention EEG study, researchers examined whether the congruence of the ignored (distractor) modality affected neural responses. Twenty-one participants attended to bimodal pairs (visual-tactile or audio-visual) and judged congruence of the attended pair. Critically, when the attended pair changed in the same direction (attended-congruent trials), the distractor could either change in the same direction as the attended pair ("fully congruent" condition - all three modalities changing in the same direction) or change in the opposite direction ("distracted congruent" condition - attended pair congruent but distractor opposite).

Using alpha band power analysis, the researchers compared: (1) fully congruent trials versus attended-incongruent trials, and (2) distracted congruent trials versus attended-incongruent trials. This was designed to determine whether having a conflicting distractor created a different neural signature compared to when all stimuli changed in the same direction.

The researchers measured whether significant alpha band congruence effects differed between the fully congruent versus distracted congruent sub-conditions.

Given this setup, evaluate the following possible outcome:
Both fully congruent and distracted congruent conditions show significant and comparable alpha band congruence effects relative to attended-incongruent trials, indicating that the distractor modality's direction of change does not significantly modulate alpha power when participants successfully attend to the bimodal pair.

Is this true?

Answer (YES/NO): NO